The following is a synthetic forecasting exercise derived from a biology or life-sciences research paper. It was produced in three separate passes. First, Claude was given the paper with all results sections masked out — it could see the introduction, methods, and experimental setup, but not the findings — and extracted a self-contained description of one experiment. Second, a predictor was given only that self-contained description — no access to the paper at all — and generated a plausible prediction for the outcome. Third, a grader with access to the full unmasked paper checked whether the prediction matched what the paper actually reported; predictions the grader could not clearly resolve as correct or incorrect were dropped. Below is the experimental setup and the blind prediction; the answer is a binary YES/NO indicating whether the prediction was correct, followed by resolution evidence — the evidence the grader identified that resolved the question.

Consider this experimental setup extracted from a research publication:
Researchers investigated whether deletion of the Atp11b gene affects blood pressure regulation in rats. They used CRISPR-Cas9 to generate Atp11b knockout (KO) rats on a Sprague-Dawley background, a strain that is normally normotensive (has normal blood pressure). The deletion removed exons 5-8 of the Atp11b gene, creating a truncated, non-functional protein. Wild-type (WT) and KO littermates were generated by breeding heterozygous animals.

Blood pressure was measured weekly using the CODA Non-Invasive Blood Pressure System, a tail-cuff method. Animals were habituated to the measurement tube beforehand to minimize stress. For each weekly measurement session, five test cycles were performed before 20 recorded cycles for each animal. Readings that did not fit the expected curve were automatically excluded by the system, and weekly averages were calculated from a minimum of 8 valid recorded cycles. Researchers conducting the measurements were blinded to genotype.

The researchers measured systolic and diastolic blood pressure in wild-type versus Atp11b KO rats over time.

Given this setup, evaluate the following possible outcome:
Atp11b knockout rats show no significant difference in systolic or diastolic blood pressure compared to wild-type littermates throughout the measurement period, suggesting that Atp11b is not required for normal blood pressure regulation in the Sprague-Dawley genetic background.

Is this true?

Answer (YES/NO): YES